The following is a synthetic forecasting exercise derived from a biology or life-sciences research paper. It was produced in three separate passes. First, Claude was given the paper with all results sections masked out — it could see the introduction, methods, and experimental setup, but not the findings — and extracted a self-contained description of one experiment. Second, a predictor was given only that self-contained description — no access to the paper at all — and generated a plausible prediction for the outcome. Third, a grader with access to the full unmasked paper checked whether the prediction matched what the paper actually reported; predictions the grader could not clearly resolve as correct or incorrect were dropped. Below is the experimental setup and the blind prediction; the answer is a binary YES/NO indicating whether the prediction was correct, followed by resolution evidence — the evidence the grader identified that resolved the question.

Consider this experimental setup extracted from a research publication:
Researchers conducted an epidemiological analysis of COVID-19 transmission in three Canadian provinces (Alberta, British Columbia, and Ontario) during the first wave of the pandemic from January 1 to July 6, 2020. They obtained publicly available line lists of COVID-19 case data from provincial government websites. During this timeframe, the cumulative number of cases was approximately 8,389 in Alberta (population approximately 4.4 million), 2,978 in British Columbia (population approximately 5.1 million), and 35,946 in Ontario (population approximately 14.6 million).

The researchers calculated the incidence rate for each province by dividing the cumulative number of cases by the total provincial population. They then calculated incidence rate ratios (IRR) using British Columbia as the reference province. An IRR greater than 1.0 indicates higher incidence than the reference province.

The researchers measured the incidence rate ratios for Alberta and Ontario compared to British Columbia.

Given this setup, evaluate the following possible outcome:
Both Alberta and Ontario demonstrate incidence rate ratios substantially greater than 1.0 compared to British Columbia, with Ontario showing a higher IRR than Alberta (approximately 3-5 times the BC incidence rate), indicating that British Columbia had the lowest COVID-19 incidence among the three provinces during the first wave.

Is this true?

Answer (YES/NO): YES